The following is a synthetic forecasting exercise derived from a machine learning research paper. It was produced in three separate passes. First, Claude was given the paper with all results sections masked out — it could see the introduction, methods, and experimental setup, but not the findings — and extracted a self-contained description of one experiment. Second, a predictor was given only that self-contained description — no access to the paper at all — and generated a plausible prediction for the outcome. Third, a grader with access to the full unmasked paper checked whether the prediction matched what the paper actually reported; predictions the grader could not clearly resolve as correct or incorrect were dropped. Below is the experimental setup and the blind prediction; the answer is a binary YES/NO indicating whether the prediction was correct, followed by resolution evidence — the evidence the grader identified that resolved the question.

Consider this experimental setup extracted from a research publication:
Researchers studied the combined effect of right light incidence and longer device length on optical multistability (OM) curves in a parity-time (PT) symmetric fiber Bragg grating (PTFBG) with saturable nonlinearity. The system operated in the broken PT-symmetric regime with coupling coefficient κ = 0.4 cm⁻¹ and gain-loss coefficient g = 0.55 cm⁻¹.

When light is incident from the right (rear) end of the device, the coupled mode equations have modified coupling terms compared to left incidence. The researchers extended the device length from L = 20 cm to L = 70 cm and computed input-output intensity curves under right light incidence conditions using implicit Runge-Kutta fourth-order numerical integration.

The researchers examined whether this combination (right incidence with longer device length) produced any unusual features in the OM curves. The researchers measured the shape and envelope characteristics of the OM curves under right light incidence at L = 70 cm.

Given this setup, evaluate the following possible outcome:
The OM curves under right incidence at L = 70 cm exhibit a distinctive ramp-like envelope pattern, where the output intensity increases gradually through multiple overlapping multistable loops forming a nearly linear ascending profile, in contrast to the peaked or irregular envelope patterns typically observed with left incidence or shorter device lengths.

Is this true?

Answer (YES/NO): NO